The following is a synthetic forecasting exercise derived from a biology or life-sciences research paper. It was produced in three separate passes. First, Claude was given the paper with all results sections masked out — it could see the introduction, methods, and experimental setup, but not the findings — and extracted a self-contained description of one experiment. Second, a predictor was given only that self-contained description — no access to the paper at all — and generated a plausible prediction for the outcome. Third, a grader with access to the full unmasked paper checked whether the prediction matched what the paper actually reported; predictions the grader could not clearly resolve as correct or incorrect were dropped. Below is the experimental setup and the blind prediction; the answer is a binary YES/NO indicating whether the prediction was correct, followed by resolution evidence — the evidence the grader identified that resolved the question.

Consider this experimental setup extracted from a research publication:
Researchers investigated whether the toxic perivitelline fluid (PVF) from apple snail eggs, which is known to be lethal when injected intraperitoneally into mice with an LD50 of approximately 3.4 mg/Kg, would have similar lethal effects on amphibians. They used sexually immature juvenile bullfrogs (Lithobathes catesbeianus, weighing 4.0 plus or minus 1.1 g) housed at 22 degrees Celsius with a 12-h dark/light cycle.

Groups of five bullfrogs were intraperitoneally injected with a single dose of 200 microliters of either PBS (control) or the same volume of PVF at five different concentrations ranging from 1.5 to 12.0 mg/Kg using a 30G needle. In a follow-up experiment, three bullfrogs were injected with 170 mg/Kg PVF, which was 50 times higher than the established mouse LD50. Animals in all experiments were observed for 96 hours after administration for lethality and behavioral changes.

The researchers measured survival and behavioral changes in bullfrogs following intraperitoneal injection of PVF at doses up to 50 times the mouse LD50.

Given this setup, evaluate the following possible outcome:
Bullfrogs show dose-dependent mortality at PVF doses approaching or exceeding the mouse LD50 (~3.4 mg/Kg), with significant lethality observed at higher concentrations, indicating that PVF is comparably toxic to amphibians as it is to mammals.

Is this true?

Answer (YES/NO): NO